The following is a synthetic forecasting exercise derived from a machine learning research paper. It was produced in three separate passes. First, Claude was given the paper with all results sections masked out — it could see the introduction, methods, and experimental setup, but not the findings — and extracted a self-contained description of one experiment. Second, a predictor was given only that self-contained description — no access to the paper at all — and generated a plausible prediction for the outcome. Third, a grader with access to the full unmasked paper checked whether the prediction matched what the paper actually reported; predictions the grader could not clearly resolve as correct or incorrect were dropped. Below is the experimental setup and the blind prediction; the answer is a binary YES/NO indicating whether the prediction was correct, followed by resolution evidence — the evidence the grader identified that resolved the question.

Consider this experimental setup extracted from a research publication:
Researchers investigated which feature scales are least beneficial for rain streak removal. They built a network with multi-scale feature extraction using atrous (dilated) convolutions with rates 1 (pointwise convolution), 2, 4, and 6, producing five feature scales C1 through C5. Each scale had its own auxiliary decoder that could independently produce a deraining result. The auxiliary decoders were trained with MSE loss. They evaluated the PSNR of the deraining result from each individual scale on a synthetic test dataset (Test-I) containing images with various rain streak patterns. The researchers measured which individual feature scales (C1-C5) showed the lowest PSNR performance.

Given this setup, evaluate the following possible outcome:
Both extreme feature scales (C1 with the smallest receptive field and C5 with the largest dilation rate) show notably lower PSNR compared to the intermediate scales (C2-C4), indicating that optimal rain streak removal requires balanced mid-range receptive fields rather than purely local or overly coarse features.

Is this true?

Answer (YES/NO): NO